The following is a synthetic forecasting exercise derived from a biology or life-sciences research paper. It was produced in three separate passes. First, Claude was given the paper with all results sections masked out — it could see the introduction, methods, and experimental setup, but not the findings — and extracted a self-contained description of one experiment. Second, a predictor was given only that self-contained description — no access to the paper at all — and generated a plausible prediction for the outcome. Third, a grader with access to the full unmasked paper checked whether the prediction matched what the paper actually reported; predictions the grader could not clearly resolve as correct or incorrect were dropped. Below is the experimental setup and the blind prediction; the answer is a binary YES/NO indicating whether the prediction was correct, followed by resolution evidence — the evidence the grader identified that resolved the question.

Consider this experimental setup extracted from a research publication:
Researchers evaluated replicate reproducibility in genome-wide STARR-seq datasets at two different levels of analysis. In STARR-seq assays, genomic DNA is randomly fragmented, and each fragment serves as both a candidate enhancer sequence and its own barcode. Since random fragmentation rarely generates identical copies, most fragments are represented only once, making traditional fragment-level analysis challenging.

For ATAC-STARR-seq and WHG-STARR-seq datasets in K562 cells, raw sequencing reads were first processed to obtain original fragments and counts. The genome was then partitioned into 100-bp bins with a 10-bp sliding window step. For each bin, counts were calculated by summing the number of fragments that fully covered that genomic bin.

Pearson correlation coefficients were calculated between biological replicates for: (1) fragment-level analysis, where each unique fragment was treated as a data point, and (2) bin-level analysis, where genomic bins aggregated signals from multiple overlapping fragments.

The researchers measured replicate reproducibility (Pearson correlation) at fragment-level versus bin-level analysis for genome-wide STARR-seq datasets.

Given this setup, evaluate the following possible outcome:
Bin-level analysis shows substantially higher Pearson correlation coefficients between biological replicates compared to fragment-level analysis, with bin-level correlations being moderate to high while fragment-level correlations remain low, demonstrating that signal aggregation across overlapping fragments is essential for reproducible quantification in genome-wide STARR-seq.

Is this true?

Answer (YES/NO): NO